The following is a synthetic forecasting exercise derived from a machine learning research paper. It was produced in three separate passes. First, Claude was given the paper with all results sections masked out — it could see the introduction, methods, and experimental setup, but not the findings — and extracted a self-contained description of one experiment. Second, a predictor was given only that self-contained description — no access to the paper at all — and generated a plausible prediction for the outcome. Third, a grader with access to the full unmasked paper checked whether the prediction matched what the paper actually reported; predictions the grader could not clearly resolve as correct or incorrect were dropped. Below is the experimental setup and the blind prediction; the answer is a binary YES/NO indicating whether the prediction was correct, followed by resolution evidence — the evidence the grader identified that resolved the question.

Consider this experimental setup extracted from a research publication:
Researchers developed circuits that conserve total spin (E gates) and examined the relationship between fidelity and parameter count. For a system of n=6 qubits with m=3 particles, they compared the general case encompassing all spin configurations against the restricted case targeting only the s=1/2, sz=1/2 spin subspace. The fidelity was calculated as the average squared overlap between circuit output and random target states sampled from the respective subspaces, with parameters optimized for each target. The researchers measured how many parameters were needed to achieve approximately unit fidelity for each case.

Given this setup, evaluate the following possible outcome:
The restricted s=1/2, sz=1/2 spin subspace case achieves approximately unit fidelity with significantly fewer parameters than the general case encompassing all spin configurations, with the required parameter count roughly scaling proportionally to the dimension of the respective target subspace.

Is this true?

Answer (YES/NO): YES